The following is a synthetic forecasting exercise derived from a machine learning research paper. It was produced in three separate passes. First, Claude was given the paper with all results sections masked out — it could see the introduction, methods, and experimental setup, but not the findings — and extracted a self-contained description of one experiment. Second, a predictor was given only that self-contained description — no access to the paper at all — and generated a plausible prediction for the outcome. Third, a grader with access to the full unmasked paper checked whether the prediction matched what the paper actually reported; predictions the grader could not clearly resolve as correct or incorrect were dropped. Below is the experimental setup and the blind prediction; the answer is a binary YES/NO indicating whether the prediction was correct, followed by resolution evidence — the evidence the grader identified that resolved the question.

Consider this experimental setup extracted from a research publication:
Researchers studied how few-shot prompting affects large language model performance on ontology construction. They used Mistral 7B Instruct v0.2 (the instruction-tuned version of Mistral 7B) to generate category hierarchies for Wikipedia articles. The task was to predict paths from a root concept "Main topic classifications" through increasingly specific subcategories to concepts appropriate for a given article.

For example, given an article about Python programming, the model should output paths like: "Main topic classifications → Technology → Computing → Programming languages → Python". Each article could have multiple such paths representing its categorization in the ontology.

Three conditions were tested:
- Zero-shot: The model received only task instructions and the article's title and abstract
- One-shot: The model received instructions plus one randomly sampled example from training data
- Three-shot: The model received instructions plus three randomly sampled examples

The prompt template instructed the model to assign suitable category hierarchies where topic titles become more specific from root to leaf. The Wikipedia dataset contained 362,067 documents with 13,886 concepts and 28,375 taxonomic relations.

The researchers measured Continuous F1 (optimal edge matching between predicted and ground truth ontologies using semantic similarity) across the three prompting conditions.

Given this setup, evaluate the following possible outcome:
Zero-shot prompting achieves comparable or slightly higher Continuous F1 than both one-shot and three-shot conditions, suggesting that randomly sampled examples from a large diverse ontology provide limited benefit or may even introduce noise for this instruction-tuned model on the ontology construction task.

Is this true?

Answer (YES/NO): YES